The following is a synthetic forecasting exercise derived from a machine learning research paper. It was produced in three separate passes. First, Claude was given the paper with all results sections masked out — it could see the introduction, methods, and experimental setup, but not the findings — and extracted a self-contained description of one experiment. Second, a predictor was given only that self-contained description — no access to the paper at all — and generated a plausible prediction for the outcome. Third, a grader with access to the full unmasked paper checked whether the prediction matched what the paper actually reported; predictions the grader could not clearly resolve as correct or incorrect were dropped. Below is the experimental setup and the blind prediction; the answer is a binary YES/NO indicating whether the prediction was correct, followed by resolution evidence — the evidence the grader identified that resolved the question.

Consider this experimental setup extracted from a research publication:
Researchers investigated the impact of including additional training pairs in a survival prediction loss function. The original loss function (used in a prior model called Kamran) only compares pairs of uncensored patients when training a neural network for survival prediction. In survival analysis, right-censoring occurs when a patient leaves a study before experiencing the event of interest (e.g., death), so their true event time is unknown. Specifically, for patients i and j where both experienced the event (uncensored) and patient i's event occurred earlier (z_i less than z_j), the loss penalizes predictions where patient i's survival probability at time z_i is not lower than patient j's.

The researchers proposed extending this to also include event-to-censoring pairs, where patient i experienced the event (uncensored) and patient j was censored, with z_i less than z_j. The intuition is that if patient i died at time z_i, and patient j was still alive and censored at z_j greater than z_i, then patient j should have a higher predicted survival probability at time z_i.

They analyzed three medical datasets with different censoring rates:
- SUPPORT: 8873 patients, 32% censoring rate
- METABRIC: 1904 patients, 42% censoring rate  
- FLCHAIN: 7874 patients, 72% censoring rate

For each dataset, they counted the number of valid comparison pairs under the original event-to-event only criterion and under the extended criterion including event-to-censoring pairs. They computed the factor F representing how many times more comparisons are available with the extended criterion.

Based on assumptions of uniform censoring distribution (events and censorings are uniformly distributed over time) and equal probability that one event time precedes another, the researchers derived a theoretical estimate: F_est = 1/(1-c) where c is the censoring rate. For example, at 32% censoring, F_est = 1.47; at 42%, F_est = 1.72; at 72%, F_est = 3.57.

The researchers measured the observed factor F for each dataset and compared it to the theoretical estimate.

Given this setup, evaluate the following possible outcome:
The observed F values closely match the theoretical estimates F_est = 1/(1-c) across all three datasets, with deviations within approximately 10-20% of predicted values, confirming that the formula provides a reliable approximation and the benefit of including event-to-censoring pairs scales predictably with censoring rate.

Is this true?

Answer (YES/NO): NO